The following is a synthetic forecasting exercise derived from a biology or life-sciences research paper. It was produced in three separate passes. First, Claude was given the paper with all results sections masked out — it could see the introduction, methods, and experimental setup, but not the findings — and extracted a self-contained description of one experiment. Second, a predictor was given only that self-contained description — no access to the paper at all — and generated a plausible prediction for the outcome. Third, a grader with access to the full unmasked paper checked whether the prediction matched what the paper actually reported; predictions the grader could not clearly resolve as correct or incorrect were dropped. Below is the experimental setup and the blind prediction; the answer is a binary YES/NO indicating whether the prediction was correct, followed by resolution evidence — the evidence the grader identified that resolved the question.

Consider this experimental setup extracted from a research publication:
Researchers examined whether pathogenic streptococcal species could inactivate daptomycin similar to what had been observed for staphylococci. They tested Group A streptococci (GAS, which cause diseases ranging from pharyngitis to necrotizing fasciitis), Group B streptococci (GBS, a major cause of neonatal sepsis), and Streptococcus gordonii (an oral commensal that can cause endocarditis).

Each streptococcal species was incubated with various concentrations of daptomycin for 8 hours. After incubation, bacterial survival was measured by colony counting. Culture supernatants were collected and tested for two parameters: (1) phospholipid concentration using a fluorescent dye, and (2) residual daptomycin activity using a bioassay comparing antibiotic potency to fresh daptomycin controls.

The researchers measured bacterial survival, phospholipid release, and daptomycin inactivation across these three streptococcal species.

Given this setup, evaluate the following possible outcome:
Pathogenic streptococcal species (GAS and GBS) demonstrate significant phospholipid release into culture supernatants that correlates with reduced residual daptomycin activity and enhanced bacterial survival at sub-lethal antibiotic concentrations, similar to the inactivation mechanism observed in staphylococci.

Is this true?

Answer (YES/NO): YES